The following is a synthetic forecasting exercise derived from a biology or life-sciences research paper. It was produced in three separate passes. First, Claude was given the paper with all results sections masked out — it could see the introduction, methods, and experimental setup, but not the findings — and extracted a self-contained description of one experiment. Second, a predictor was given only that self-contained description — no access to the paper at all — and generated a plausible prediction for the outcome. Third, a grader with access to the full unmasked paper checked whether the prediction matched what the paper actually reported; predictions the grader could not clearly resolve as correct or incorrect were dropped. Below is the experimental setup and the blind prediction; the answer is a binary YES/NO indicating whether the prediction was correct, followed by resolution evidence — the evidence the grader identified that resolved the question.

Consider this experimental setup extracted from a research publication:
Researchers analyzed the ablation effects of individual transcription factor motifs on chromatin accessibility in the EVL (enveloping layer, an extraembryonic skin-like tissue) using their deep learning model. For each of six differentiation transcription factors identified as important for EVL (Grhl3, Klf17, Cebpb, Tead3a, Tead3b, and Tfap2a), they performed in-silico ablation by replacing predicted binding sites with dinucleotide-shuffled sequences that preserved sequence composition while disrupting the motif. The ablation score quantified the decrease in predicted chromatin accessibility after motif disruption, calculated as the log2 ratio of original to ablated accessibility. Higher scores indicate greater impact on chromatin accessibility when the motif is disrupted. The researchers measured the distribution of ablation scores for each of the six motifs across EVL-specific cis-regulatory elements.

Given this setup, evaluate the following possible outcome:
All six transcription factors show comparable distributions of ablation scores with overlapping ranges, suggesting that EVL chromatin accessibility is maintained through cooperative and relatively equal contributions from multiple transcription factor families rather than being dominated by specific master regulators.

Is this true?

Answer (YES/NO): NO